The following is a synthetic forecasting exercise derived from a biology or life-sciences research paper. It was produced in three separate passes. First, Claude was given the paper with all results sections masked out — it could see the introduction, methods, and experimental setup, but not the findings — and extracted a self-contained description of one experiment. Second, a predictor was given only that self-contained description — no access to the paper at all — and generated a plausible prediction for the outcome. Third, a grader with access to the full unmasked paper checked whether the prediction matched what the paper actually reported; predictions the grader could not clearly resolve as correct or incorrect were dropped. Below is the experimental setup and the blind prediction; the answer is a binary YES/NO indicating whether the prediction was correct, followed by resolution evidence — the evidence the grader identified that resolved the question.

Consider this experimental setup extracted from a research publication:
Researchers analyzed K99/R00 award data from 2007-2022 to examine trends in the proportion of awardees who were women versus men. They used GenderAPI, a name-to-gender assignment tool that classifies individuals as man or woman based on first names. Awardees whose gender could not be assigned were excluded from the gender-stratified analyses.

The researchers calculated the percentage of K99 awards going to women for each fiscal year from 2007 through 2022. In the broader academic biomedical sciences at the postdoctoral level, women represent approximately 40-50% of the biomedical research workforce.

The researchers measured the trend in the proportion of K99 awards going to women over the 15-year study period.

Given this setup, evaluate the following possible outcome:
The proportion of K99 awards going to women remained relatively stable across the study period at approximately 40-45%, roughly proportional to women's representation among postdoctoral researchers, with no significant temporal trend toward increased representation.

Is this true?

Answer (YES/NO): NO